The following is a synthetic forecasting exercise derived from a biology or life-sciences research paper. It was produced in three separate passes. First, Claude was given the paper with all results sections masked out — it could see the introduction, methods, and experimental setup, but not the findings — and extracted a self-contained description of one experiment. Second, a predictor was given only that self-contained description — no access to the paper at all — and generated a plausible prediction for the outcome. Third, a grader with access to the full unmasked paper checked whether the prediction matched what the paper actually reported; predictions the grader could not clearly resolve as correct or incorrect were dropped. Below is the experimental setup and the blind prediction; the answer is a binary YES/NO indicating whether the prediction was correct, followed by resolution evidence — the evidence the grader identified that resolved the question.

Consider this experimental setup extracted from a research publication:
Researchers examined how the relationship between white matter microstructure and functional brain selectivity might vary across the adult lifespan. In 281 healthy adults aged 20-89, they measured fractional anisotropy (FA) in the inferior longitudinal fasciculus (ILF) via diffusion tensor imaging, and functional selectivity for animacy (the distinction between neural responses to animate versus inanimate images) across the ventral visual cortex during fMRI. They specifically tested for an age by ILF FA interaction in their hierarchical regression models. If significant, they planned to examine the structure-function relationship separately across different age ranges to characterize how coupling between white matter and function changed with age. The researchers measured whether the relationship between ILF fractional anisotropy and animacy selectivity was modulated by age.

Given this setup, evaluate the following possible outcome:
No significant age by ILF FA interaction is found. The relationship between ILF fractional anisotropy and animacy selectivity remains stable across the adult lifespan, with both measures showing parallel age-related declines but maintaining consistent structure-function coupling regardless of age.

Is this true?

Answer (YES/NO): NO